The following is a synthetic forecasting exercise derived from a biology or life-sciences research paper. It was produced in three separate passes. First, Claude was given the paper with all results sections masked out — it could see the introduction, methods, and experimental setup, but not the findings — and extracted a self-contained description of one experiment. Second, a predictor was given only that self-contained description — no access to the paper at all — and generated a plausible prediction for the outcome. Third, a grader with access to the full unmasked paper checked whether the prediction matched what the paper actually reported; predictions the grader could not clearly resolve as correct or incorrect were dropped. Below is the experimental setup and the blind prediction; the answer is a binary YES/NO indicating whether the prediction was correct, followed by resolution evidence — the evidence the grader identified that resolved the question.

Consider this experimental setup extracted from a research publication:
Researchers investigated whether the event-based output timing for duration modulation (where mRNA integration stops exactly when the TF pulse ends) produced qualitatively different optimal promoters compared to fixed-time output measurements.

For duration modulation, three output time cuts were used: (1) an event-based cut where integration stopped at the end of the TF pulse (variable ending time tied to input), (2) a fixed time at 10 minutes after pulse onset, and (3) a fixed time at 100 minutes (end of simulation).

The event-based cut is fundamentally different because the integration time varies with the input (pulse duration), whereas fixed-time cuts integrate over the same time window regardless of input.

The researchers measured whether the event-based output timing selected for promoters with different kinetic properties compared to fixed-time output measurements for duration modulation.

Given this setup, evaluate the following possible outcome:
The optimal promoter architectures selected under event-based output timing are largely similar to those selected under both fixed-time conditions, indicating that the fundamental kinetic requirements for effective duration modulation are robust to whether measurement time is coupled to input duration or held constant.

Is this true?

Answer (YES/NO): NO